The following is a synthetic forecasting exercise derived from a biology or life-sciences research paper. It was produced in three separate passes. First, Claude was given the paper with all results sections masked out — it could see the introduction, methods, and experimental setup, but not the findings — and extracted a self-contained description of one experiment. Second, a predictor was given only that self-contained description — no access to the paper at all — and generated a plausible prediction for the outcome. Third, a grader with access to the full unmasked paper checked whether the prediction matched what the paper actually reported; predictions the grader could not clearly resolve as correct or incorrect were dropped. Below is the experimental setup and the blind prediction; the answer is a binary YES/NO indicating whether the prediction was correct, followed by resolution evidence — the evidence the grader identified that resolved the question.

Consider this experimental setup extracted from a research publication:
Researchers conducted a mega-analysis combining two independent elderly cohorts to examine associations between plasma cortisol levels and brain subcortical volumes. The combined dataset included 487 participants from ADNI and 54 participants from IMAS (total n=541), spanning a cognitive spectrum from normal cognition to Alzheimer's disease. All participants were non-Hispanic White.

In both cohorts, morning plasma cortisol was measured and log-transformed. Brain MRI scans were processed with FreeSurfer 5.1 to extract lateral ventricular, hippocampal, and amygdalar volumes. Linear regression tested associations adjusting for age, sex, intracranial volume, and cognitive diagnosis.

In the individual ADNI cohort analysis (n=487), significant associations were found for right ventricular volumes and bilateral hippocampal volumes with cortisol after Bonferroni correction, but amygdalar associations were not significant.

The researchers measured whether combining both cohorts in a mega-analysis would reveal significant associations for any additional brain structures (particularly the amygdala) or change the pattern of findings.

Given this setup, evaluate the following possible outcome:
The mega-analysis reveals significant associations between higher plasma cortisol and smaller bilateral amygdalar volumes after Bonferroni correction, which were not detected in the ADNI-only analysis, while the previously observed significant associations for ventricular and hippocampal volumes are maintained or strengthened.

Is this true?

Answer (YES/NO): NO